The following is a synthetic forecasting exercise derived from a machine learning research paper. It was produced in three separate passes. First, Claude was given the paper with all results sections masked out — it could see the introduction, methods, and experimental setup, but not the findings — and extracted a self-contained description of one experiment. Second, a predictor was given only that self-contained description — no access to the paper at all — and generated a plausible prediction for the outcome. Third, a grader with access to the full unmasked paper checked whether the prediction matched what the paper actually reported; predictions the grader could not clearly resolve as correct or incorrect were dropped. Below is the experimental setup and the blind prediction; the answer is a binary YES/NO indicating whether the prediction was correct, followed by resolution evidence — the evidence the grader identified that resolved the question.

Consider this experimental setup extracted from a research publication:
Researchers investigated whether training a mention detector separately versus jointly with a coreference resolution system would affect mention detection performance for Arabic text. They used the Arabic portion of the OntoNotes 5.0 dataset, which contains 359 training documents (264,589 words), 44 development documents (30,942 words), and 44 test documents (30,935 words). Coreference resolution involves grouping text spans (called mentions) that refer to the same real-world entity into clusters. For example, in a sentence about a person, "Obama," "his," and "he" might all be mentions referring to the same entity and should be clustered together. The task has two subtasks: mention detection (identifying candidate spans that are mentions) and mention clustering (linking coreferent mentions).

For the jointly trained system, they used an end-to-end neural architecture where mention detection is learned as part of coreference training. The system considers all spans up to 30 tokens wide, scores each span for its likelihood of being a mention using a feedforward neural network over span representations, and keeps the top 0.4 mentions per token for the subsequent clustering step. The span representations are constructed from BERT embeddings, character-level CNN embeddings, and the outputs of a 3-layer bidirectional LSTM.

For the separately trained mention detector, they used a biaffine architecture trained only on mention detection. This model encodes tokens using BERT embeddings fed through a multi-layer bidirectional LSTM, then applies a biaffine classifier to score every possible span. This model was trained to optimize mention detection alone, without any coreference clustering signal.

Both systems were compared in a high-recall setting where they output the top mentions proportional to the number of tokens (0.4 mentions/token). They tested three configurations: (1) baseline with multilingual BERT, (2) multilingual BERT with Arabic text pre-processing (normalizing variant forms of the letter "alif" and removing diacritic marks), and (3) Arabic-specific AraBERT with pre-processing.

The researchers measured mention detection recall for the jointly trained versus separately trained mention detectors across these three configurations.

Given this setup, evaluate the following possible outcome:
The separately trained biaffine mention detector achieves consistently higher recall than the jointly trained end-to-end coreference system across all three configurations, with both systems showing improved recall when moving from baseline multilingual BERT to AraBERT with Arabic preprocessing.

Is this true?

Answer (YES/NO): YES